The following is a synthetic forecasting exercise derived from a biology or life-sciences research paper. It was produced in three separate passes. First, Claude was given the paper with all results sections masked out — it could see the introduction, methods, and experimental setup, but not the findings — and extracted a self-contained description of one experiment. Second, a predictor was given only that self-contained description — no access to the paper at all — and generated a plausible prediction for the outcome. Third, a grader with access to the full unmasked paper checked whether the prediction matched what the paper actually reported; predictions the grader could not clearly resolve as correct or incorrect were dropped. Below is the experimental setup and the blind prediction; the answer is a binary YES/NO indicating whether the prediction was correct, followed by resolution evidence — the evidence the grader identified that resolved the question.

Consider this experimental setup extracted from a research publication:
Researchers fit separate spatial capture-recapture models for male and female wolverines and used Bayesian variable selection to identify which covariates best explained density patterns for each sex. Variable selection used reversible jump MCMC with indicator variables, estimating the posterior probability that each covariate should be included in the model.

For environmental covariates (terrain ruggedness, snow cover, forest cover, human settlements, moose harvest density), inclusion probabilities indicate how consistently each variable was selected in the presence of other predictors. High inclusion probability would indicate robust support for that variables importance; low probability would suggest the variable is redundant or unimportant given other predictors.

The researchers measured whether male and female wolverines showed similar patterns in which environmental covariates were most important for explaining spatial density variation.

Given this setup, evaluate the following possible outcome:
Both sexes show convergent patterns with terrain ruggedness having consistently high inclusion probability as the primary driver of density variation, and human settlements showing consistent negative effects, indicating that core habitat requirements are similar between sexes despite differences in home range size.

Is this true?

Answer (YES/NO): NO